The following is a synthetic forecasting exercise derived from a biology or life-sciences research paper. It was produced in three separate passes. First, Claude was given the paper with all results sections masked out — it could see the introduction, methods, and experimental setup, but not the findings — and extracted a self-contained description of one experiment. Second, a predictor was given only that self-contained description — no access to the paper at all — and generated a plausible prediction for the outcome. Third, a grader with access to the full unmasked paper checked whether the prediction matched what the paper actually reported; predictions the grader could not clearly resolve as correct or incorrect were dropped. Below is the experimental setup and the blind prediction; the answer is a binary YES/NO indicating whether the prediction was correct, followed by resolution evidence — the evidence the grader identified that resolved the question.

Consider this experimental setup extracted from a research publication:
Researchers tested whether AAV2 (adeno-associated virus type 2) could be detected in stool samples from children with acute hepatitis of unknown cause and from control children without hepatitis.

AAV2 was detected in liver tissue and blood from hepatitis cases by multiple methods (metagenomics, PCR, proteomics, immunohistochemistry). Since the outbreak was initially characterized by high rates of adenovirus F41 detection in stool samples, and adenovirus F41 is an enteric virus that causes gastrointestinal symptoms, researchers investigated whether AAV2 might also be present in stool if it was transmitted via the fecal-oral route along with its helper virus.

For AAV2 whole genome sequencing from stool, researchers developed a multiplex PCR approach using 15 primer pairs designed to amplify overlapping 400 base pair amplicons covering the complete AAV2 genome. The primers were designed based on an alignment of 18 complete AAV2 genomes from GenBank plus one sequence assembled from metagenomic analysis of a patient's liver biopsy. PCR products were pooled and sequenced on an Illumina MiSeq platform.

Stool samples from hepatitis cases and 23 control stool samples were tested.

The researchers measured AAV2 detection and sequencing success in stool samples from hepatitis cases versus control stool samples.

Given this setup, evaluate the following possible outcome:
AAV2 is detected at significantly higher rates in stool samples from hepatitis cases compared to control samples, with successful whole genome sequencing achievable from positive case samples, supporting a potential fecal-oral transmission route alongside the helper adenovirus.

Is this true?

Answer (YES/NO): NO